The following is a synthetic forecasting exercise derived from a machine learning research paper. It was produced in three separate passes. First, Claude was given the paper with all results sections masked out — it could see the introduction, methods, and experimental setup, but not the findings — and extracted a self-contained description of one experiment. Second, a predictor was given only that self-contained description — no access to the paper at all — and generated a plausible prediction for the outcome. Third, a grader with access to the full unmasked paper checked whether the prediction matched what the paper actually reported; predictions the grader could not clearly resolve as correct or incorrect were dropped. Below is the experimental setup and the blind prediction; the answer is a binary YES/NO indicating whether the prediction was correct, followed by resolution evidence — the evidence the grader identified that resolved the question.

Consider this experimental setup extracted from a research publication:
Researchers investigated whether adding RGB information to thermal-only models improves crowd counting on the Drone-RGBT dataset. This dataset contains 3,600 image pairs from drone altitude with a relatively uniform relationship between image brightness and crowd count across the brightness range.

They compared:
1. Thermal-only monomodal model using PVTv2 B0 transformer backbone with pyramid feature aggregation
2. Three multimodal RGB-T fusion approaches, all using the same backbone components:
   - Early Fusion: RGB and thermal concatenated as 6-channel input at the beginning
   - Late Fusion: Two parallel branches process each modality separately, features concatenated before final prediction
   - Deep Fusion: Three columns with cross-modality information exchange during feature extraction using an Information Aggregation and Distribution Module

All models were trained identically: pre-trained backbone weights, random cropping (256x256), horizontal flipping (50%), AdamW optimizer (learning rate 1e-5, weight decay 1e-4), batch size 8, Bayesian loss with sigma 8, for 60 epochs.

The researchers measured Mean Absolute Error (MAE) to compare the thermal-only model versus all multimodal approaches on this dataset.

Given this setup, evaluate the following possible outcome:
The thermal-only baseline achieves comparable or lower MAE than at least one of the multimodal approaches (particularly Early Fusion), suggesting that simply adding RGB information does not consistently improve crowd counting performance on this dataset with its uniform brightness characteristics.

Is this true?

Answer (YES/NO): YES